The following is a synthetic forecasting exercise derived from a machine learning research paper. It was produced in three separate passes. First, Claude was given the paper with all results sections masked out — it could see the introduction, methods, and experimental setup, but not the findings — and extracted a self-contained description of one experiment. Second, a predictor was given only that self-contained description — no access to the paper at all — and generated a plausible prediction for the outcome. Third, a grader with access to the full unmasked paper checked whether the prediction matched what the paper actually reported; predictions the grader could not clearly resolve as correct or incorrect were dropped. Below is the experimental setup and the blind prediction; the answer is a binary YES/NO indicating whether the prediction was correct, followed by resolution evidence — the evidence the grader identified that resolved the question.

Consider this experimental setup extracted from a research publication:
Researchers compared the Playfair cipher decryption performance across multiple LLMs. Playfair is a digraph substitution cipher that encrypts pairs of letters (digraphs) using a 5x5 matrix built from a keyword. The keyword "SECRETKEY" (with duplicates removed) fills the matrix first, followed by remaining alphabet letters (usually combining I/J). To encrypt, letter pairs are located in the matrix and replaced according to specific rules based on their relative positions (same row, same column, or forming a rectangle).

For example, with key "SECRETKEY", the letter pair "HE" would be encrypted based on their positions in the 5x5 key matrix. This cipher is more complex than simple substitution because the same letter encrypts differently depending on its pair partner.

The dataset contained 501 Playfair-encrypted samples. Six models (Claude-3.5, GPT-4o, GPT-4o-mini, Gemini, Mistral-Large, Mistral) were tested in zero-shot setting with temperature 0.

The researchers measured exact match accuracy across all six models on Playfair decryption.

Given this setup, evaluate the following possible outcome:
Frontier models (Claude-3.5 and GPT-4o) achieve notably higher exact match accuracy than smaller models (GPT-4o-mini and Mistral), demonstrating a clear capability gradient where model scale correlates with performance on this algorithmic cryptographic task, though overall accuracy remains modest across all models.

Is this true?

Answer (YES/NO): NO